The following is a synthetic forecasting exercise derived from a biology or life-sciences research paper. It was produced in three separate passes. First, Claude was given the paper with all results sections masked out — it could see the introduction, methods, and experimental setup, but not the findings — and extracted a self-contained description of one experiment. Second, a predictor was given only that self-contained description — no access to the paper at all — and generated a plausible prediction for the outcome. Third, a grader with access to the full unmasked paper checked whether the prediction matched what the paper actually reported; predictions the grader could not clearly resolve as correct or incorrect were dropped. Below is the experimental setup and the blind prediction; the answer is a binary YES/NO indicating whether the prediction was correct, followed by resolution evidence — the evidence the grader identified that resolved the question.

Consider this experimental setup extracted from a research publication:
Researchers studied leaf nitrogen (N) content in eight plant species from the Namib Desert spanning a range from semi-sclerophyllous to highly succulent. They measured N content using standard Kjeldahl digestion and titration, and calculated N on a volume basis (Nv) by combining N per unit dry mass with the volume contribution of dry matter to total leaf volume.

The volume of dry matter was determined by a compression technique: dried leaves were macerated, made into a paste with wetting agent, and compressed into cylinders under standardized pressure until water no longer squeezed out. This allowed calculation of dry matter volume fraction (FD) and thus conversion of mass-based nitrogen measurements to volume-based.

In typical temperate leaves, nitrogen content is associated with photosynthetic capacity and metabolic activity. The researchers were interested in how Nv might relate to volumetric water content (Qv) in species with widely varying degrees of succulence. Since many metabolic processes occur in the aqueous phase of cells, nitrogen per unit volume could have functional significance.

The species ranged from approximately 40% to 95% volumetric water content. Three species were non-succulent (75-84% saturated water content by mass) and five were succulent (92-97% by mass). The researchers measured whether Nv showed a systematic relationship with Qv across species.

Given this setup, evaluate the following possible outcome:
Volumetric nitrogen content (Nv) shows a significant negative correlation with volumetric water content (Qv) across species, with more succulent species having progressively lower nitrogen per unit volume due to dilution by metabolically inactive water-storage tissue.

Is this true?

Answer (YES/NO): NO